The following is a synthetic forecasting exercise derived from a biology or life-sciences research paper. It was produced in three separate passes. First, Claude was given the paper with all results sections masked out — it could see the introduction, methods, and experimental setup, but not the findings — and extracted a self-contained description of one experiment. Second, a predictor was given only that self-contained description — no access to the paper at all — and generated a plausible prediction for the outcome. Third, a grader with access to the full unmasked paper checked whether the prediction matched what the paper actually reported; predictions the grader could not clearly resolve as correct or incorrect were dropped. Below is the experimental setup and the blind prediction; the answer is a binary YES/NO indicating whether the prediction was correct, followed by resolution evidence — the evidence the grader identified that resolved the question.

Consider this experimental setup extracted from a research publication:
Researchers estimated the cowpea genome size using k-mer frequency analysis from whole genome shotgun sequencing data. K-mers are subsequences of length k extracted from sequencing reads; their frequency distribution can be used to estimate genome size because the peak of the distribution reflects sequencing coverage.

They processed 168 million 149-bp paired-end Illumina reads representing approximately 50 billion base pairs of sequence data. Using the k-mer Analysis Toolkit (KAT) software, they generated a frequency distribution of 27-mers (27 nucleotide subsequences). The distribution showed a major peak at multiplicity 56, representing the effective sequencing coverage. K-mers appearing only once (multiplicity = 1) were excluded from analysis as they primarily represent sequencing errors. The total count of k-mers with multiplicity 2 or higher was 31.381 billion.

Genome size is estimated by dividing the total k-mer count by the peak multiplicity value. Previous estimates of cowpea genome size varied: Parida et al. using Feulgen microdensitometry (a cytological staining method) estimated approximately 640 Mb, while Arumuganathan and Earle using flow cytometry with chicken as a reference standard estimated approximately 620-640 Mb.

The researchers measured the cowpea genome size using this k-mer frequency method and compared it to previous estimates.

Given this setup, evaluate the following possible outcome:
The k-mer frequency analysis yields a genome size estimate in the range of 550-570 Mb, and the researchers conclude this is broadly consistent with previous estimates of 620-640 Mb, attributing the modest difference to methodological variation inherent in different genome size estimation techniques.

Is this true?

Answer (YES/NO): NO